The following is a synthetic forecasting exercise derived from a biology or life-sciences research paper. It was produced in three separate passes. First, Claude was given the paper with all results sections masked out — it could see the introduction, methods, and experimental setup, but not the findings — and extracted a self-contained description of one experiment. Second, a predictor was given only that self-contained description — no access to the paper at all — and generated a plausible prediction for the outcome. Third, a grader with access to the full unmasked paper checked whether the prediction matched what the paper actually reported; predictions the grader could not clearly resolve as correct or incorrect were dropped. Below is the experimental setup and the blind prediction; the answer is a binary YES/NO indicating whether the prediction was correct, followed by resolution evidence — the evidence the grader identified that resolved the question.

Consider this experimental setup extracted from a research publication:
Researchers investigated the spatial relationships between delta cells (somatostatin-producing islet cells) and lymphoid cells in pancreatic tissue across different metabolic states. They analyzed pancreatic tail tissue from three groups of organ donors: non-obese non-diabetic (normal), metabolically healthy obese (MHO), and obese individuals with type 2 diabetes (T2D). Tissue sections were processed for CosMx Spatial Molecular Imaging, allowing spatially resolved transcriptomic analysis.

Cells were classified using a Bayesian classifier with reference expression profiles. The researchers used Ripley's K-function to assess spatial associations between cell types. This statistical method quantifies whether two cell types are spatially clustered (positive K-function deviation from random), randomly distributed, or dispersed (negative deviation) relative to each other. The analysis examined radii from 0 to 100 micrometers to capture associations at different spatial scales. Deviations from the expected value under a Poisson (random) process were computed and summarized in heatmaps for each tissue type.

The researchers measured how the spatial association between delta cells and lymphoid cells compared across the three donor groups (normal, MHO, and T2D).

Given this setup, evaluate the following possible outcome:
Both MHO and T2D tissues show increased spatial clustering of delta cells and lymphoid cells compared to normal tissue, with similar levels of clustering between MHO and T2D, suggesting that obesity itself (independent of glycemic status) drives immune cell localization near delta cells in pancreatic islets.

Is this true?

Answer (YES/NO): NO